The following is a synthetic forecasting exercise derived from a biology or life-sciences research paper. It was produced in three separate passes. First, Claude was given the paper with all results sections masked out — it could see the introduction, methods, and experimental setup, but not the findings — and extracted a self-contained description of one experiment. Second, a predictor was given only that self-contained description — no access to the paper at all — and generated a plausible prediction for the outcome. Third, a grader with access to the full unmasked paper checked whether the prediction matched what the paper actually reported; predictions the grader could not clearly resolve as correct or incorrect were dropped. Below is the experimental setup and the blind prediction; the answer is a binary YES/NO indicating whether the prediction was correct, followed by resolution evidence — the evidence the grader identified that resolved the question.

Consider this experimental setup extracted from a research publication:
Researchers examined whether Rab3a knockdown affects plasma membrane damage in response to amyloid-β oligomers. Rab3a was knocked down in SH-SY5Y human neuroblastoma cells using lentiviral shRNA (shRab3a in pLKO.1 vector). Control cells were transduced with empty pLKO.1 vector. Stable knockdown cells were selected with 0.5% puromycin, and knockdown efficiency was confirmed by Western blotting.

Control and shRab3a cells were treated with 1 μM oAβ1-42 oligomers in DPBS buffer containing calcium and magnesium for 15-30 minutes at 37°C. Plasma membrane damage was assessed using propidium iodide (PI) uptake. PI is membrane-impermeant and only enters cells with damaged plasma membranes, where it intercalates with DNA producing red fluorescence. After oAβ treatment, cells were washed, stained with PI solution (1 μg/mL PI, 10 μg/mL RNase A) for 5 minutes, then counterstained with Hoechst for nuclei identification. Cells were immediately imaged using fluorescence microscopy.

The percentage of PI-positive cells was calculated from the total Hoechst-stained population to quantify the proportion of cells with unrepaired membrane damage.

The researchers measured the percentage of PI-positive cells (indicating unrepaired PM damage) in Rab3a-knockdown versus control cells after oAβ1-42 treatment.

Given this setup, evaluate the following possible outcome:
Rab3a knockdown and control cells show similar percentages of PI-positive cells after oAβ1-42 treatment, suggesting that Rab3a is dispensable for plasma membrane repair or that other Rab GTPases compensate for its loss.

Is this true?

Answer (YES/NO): NO